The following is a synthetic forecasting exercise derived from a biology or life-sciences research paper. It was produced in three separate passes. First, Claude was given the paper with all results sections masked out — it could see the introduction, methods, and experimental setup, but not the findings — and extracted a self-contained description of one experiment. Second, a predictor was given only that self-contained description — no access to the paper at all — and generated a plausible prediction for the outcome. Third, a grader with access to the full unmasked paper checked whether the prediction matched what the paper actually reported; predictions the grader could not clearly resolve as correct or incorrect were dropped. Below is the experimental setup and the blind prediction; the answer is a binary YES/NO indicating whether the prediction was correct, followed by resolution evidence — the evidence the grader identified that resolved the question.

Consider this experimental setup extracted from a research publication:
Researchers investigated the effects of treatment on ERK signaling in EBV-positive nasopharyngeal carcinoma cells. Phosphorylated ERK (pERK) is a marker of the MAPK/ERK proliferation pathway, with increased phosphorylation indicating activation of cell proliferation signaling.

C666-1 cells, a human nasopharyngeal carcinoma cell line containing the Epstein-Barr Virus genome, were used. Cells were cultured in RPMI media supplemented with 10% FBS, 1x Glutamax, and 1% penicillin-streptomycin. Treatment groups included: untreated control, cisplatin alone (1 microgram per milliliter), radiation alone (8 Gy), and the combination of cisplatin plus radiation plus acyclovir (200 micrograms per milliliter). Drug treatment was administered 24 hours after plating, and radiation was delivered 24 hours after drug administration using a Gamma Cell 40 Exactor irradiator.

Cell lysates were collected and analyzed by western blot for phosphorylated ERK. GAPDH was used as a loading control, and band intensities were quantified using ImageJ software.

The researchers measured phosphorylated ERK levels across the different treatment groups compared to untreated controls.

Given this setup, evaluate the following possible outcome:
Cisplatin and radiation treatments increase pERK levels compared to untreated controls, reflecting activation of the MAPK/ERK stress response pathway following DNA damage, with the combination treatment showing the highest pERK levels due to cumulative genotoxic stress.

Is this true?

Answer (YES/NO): NO